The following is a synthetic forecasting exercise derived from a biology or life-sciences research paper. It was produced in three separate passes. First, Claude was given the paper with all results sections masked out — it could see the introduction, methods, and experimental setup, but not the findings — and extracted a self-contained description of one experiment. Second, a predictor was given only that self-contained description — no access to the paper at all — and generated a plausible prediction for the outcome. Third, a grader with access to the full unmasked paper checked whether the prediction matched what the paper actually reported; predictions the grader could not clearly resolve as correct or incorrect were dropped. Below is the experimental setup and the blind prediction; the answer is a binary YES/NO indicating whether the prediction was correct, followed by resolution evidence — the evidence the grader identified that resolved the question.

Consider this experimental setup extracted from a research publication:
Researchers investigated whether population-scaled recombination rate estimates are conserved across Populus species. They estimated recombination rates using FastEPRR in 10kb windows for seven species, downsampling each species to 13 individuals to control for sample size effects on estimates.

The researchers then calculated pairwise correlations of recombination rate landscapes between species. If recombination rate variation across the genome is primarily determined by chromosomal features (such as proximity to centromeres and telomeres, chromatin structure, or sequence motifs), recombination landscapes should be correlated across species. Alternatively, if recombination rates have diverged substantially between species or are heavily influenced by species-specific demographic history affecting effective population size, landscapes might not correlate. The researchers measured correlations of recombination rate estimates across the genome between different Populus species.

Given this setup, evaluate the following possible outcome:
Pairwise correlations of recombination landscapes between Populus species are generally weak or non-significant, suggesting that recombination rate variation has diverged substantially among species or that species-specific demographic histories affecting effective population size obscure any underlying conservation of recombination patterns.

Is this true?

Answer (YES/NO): NO